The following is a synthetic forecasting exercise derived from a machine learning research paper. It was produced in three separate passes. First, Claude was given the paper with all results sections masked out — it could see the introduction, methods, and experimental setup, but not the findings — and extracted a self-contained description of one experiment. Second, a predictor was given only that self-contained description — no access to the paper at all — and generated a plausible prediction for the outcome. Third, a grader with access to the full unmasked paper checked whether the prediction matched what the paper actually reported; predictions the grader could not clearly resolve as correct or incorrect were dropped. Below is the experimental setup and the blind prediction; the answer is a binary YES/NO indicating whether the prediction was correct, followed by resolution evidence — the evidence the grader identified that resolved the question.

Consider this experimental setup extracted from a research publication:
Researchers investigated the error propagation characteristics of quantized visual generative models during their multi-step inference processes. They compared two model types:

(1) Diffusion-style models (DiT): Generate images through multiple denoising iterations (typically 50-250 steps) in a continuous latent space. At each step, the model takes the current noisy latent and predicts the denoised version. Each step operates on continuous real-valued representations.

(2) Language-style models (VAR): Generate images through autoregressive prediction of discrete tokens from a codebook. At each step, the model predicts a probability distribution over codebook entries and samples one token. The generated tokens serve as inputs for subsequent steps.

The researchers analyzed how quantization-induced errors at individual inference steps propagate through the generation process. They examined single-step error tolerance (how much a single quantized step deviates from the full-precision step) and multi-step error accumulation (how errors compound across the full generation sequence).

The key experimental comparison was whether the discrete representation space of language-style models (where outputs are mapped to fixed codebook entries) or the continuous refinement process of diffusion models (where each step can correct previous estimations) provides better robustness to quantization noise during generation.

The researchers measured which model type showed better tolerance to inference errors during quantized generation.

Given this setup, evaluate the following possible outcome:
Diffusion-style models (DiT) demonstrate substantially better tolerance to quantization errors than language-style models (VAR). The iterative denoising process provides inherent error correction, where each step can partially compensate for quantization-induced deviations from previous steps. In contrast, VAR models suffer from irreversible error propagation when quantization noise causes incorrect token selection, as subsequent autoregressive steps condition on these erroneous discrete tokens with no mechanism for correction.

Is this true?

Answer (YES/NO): NO